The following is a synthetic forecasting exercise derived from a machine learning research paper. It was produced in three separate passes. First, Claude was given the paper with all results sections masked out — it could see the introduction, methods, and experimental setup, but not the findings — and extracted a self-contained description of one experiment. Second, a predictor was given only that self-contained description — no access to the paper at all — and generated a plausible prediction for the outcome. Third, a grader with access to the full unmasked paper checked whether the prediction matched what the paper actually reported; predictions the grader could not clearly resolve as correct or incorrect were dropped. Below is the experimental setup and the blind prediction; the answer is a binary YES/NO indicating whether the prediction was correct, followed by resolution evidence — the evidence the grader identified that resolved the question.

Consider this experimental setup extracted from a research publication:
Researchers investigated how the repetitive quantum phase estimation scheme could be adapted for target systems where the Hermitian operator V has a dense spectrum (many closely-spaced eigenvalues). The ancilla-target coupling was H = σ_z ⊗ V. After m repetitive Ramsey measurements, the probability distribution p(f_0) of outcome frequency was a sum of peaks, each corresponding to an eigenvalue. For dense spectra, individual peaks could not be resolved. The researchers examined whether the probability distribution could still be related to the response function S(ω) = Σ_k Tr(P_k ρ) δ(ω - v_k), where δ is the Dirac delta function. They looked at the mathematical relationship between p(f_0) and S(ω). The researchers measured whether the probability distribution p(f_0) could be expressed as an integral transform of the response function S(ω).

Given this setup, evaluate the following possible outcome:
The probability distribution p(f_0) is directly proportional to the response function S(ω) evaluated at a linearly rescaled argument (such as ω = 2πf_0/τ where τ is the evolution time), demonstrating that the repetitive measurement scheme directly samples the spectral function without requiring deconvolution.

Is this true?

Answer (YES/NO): NO